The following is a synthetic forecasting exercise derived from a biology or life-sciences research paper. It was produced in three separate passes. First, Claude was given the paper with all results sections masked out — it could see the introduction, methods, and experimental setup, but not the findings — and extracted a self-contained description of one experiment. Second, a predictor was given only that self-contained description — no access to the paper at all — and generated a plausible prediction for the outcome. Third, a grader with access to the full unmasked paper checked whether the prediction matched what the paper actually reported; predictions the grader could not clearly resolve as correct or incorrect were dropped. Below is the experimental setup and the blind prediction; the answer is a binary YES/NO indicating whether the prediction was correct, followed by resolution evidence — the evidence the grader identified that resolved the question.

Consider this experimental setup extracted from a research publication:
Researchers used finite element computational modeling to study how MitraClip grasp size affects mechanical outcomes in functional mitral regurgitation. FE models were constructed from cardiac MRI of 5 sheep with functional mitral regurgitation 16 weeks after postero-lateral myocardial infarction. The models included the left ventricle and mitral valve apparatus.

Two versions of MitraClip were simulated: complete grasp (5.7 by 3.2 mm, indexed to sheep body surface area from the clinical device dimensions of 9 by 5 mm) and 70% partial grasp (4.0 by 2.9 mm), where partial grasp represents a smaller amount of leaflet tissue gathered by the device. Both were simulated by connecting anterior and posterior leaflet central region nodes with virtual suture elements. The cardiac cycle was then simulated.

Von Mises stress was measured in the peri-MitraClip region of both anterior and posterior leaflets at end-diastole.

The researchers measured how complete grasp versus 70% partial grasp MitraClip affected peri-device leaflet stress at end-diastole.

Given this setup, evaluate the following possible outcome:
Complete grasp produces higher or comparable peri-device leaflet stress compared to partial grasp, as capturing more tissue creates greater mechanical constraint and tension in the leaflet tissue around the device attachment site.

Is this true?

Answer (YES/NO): YES